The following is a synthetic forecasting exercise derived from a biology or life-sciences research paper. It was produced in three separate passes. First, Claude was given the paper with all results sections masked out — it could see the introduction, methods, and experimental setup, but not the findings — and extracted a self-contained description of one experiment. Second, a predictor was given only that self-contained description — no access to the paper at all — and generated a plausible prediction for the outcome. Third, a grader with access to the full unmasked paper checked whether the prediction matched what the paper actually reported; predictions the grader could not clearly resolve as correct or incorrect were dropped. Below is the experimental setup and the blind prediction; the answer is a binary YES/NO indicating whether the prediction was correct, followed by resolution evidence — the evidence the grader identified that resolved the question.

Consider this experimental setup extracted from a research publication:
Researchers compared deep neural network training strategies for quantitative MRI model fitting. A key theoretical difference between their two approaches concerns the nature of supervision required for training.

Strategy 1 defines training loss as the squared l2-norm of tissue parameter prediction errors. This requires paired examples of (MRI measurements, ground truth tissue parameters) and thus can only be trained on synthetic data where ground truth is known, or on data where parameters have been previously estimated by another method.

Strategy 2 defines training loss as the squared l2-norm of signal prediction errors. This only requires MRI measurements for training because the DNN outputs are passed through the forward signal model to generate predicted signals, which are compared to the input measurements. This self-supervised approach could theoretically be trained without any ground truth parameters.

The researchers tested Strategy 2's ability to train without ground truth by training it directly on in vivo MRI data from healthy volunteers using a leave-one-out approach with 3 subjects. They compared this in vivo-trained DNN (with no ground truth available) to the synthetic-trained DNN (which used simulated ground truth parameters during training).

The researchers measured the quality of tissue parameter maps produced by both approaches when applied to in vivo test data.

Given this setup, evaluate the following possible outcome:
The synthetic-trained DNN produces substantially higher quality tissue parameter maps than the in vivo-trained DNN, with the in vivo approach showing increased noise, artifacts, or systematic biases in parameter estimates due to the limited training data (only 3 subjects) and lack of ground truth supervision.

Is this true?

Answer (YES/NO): NO